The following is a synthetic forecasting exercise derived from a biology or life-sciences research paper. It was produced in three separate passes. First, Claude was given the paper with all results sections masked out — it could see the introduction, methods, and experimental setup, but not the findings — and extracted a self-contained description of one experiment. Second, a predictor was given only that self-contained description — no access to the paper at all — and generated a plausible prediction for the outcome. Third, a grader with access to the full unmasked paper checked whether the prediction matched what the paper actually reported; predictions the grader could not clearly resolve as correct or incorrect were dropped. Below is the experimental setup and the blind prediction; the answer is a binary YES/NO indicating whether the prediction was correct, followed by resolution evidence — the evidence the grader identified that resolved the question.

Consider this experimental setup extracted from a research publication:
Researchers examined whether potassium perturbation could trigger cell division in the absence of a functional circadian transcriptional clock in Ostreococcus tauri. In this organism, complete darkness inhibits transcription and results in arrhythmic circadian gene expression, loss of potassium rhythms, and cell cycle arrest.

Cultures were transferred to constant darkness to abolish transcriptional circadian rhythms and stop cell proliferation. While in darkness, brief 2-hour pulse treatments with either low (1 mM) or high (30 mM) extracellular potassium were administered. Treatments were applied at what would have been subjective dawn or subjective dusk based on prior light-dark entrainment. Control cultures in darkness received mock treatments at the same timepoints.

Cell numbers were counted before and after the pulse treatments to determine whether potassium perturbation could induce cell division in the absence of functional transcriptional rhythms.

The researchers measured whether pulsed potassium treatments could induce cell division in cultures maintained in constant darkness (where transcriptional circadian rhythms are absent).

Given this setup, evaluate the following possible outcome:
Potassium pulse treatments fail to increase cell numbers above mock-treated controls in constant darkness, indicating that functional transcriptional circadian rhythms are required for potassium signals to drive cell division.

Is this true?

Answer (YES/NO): NO